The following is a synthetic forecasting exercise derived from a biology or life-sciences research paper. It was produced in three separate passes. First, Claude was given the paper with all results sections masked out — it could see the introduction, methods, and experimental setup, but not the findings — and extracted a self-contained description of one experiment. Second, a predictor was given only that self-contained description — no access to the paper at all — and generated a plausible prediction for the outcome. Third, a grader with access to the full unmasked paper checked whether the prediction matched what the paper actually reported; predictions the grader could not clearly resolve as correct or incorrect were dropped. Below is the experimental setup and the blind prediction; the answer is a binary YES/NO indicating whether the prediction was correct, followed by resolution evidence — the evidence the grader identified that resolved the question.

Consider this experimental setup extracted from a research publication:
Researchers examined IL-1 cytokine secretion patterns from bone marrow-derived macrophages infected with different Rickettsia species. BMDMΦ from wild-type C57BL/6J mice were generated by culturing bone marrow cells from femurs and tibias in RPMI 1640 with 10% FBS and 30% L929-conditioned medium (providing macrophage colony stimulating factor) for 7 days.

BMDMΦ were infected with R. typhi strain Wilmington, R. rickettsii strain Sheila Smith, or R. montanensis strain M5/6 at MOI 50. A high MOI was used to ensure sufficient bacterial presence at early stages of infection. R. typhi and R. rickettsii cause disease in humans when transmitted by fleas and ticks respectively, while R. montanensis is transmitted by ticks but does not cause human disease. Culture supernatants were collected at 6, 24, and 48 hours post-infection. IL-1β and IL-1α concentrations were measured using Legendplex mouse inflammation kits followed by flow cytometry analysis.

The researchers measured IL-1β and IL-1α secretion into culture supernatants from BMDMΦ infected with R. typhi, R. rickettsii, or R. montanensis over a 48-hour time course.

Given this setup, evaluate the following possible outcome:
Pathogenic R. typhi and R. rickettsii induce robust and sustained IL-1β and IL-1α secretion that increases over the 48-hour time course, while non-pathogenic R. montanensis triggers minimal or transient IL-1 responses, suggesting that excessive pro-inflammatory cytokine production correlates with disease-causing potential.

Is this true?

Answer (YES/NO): NO